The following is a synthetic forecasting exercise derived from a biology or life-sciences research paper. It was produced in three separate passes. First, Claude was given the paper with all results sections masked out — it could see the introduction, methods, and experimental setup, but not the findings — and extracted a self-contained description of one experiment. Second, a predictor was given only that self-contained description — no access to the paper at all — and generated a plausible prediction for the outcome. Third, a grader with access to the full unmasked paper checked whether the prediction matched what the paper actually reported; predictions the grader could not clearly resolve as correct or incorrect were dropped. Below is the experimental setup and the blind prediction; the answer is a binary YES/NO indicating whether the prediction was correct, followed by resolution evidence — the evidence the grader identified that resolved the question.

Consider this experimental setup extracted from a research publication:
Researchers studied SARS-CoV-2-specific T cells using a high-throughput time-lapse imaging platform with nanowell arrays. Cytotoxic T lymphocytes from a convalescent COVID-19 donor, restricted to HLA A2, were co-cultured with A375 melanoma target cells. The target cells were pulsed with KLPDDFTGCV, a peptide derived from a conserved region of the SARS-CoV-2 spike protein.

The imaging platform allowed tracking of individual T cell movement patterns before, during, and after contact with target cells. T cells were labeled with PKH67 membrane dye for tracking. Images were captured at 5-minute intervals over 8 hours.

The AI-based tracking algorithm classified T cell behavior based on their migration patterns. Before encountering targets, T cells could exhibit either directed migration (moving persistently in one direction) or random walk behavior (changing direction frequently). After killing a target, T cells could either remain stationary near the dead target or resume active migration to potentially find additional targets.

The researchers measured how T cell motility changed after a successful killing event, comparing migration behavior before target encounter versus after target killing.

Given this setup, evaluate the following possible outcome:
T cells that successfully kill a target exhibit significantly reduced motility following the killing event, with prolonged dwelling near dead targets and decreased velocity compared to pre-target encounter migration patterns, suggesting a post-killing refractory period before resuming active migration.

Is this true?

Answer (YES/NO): NO